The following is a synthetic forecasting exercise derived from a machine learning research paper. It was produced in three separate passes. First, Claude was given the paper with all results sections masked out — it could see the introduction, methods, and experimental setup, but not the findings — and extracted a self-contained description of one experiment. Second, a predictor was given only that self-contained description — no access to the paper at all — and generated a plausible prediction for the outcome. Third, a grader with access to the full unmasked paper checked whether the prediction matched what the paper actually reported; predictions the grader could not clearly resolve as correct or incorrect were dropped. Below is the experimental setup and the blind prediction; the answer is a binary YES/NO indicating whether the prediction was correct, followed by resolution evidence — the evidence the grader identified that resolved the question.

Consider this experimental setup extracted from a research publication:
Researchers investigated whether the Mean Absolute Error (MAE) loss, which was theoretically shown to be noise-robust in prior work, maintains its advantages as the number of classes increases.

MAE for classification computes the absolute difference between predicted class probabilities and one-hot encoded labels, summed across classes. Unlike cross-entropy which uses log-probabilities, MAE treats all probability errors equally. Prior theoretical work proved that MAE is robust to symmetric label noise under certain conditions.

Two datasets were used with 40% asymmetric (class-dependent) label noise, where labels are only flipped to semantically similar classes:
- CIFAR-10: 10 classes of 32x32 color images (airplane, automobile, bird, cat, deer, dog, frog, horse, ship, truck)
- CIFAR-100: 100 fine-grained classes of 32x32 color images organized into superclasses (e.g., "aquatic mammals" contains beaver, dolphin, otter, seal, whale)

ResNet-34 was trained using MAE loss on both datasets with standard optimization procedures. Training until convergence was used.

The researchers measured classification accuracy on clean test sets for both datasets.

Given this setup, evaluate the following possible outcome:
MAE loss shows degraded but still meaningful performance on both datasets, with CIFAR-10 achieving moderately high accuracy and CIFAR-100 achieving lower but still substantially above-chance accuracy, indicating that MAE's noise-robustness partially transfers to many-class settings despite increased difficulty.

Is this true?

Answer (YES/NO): NO